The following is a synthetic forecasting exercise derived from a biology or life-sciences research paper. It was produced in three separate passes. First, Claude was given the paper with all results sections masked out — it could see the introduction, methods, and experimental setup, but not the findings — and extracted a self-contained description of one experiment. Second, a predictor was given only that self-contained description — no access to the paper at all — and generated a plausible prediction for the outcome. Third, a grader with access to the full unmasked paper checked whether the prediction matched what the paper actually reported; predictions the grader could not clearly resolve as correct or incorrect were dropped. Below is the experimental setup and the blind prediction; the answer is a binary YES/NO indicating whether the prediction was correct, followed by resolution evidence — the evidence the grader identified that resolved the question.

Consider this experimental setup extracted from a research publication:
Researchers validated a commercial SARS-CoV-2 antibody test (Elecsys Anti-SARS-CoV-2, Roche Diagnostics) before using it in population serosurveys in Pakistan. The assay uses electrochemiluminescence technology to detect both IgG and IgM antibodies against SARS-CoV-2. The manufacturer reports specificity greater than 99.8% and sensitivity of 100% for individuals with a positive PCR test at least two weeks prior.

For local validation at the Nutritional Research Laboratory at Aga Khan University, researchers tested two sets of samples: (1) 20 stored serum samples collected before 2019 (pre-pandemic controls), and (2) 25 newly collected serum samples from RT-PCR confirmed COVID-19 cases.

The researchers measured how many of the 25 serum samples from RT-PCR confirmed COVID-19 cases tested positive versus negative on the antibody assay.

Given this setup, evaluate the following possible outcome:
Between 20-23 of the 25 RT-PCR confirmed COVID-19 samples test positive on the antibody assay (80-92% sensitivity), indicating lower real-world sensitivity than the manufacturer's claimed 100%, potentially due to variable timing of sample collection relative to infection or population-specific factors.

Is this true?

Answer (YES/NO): YES